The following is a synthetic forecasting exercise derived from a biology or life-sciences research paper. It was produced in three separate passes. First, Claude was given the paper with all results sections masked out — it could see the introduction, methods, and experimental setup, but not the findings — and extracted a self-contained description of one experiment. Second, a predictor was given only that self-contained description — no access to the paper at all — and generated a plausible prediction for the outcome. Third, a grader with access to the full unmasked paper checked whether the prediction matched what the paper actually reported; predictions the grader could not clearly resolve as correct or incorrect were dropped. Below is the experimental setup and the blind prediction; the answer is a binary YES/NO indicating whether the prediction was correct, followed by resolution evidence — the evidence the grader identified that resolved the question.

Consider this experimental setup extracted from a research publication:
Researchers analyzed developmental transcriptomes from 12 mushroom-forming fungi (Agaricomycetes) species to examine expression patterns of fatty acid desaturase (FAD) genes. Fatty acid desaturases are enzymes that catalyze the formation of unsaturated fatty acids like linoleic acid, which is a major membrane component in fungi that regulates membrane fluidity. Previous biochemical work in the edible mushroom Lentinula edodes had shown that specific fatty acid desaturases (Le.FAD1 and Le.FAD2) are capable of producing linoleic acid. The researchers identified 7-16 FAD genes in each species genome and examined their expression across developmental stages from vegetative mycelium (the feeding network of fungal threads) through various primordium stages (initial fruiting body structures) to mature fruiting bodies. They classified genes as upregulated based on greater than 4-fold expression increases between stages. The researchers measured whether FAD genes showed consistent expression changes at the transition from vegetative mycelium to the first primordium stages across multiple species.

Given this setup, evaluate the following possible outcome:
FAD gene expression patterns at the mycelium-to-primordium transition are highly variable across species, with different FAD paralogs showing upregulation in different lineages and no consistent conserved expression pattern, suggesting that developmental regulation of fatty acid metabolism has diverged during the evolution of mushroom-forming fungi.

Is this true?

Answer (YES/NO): NO